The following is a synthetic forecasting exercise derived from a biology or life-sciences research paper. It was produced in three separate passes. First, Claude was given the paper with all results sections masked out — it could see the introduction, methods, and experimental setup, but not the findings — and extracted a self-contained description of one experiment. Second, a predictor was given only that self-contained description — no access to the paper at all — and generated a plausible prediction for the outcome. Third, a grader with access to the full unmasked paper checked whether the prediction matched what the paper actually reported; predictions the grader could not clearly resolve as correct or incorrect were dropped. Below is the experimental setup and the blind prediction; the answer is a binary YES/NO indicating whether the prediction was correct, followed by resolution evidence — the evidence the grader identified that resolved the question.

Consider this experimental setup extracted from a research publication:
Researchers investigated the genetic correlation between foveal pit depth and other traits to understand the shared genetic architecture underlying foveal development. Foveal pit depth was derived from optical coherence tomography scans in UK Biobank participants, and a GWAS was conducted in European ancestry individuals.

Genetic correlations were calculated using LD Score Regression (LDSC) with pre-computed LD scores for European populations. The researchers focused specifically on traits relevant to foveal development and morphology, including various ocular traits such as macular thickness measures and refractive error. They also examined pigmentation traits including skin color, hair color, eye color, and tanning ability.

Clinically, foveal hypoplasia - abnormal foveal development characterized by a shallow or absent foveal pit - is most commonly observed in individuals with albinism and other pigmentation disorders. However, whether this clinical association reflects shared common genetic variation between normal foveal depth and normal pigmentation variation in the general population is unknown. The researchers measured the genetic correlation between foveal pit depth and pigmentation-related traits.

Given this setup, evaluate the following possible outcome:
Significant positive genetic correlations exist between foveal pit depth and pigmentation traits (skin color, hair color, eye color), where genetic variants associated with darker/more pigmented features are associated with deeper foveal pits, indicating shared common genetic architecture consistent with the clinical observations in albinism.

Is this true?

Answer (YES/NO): NO